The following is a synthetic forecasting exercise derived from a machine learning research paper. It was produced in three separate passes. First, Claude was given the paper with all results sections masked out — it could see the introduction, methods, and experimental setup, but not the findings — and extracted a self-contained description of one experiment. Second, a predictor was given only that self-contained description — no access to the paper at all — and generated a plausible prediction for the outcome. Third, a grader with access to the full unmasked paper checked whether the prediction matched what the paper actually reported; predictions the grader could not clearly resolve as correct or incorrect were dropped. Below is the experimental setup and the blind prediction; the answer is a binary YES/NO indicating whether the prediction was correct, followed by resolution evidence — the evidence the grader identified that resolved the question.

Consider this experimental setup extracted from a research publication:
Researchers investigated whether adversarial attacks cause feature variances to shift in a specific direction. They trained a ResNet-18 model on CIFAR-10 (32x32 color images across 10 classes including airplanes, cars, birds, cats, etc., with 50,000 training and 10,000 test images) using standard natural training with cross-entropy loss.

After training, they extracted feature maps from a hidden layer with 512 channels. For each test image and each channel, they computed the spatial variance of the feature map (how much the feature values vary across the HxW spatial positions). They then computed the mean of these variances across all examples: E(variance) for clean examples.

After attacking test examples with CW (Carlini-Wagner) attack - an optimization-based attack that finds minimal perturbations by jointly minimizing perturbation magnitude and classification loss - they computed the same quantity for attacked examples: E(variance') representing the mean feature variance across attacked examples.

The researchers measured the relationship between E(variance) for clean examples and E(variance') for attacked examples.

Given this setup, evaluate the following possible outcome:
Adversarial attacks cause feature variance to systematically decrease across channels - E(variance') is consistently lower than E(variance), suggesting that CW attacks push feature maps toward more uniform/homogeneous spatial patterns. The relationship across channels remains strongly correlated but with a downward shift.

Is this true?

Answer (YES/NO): YES